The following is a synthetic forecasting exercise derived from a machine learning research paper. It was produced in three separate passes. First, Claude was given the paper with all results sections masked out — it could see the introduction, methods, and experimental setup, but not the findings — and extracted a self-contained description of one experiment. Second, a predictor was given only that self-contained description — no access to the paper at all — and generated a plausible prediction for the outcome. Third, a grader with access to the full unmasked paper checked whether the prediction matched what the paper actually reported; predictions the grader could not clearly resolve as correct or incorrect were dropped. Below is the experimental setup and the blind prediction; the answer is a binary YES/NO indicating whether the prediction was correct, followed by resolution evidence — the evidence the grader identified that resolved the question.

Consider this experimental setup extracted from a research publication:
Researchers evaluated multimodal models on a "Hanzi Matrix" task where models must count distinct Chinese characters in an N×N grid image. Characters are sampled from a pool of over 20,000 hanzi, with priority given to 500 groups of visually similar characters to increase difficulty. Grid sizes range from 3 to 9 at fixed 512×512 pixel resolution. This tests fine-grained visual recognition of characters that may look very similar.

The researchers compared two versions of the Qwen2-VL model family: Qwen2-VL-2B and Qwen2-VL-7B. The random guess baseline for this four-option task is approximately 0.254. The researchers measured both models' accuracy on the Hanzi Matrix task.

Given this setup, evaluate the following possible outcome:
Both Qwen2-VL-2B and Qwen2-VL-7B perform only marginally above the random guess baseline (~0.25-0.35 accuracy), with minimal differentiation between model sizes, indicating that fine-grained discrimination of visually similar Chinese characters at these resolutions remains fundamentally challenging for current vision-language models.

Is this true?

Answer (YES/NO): NO